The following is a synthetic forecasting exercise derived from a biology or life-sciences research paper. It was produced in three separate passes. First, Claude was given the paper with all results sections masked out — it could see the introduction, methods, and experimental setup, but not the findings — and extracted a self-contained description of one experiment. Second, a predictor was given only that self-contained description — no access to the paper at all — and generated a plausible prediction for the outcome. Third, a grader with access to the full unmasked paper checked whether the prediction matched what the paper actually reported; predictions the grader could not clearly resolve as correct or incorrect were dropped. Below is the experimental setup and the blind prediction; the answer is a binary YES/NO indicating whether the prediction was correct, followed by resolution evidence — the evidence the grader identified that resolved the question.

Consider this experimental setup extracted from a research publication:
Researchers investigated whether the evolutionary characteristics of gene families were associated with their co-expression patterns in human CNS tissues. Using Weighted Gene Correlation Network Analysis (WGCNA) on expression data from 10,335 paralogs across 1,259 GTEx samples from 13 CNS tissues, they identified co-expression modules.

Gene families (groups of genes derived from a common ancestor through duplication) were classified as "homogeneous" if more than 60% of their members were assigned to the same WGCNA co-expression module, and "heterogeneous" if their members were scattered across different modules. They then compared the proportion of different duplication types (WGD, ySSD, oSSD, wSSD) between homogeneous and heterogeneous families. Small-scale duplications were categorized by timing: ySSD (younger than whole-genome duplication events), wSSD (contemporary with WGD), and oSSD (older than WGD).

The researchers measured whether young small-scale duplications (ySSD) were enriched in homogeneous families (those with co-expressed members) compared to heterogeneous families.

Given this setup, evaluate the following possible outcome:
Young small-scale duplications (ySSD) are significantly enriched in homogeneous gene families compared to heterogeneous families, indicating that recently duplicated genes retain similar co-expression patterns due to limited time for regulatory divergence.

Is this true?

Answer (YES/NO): YES